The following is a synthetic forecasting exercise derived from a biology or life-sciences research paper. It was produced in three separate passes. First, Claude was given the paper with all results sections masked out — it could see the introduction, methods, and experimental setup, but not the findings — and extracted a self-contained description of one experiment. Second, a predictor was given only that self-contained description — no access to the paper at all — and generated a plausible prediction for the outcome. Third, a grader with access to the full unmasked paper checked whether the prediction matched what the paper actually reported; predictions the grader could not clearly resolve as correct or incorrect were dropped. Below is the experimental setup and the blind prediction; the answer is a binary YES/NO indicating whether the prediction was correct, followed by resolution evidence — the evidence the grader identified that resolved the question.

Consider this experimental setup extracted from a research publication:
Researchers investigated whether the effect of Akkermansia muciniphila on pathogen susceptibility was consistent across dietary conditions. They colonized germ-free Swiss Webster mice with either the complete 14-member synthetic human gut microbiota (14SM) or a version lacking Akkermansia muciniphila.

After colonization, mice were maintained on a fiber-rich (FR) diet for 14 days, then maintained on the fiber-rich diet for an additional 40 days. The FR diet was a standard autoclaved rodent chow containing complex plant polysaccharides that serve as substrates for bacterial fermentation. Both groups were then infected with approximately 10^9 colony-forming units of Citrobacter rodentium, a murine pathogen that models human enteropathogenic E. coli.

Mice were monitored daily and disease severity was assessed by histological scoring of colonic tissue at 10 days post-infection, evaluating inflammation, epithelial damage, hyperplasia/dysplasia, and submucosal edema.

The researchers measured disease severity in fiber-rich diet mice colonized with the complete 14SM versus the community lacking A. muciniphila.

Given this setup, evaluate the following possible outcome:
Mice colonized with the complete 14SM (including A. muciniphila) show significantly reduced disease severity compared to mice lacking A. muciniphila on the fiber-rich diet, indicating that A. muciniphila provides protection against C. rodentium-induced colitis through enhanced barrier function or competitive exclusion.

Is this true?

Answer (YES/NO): NO